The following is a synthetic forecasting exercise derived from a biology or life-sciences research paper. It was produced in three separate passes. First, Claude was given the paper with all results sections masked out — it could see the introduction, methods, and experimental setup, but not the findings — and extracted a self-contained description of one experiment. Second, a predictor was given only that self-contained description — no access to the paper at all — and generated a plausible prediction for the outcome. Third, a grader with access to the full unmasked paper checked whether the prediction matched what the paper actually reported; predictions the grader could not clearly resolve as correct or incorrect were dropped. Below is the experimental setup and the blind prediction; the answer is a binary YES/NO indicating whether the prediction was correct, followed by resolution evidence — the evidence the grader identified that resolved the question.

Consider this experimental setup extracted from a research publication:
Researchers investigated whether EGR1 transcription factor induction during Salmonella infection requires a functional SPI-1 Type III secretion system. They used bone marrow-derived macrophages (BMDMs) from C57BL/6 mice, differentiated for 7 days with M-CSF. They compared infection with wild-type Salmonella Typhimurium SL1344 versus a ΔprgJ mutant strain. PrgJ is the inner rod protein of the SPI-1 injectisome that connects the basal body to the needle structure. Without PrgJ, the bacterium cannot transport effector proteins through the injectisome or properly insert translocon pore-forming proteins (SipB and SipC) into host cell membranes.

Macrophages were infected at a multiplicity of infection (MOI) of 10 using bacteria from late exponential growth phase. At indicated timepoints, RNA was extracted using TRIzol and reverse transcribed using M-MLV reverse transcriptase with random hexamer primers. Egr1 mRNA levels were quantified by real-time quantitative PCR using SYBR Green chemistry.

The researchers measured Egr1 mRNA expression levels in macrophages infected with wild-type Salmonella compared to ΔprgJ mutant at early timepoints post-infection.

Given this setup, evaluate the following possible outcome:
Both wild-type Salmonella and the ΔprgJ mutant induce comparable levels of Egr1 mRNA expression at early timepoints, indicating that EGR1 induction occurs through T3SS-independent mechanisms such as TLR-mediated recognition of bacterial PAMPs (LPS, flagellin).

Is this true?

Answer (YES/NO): NO